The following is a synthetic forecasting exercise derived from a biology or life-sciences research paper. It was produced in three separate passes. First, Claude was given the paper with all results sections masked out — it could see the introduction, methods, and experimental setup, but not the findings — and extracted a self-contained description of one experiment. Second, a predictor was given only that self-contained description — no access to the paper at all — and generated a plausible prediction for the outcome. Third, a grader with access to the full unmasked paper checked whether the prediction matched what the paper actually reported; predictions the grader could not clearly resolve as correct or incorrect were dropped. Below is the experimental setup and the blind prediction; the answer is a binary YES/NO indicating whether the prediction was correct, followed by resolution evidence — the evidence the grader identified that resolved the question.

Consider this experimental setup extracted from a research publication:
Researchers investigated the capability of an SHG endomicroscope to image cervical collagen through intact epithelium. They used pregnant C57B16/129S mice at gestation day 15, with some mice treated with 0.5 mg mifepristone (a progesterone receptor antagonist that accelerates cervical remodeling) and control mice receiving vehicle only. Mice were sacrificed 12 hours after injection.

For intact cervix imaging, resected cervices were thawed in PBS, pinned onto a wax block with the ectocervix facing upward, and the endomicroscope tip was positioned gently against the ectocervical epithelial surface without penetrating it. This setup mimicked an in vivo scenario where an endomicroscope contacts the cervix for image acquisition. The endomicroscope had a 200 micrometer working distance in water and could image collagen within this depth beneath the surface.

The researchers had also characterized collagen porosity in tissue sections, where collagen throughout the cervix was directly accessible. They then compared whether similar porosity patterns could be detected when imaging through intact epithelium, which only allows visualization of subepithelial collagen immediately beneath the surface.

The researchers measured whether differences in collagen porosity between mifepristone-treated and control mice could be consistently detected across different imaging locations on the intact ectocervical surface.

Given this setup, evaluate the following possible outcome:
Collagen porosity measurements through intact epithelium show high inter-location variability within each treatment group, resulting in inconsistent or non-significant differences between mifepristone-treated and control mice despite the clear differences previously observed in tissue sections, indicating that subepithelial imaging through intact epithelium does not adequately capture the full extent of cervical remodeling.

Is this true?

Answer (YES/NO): YES